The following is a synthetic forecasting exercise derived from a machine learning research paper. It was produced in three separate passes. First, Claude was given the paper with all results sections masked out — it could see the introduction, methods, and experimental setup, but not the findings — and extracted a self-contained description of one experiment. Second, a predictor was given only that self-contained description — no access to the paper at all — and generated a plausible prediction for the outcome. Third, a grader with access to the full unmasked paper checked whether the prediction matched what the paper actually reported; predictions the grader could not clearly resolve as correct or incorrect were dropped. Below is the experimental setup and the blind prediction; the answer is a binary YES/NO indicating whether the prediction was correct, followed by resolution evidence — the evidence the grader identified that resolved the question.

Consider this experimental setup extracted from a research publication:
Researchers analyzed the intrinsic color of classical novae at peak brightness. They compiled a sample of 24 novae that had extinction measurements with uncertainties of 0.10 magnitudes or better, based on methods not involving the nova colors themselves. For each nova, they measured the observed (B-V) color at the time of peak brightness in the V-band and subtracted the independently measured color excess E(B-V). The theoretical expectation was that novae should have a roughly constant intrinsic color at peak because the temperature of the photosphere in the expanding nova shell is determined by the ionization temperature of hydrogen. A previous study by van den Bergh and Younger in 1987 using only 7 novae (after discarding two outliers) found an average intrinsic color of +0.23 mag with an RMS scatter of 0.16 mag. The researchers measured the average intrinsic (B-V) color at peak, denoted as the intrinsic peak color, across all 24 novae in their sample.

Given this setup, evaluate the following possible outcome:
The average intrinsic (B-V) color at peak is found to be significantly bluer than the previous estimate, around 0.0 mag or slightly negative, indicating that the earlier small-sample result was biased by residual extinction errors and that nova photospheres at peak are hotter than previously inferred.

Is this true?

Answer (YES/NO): NO